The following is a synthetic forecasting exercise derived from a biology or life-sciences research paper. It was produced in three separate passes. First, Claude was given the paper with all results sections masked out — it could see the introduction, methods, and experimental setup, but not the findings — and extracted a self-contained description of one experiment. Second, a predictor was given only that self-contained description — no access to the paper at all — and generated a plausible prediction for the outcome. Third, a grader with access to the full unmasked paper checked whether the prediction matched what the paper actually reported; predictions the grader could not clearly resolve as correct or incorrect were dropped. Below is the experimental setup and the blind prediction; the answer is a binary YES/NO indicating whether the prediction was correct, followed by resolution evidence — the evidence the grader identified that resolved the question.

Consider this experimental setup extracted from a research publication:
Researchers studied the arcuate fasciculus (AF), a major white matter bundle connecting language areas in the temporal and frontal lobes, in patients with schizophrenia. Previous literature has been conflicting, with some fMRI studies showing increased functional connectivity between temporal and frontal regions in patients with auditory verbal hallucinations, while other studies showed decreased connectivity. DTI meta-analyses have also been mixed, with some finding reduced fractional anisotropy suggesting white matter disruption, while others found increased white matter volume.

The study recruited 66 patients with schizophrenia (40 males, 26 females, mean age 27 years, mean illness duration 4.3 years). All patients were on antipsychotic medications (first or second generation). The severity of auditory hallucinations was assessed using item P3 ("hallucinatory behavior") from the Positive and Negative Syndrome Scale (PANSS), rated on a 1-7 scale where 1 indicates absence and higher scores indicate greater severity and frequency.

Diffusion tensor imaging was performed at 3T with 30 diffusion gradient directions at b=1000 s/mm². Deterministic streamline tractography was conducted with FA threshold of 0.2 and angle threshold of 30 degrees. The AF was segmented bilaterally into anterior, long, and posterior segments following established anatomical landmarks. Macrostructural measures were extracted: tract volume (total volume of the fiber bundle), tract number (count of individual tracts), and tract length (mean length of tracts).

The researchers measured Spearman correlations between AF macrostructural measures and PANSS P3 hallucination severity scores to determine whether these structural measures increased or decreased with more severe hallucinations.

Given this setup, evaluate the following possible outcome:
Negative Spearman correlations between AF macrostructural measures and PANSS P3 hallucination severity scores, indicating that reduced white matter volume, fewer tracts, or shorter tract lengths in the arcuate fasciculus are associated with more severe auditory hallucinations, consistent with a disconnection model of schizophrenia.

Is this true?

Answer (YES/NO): NO